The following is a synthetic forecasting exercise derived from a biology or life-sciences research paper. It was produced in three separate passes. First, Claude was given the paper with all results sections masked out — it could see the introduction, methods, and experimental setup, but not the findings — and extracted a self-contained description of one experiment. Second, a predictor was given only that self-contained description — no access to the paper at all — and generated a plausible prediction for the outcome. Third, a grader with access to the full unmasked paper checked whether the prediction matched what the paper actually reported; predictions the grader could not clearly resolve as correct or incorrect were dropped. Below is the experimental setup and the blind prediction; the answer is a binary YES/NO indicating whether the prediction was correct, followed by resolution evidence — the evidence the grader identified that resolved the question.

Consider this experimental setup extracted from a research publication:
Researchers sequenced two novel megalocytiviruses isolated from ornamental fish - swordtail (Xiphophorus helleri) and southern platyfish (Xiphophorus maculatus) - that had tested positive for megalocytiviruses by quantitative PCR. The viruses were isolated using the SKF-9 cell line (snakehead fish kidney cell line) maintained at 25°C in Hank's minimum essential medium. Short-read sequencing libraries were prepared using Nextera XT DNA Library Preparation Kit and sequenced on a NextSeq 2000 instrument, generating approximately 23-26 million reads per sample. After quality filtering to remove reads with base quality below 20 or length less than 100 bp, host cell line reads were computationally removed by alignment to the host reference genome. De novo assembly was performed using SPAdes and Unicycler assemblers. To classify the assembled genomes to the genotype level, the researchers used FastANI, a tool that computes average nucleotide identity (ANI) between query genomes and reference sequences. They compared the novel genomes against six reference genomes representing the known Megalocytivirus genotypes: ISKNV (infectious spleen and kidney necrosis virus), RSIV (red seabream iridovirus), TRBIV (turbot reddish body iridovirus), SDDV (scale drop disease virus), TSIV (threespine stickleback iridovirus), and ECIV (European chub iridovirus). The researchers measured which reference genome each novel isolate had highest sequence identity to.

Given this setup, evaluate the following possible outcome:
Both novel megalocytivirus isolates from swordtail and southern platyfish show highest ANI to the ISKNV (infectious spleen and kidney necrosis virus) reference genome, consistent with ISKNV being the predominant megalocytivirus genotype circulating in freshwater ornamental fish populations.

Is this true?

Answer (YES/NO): YES